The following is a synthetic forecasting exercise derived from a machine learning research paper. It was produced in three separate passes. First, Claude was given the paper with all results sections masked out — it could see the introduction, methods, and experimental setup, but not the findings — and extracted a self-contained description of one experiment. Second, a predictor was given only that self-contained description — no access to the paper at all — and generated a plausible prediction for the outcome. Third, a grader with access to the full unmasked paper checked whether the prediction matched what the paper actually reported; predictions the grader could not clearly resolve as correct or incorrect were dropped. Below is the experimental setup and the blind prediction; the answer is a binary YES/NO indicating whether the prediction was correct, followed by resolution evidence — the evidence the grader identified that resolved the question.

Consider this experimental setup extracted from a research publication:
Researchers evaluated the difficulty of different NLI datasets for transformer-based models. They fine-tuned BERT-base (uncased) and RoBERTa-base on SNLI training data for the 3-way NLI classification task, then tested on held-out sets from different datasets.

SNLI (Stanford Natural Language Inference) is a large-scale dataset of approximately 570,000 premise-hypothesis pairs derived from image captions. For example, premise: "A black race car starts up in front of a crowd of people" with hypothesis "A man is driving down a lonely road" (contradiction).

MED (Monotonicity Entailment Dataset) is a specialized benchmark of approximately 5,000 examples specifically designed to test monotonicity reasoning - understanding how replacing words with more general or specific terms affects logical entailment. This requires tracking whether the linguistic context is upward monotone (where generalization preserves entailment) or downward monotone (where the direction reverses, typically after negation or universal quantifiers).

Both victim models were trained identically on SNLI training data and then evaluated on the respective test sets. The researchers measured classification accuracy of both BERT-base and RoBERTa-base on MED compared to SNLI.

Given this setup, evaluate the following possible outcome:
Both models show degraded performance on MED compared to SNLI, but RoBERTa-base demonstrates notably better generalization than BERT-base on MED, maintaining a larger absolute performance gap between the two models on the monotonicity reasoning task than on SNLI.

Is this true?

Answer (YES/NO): NO